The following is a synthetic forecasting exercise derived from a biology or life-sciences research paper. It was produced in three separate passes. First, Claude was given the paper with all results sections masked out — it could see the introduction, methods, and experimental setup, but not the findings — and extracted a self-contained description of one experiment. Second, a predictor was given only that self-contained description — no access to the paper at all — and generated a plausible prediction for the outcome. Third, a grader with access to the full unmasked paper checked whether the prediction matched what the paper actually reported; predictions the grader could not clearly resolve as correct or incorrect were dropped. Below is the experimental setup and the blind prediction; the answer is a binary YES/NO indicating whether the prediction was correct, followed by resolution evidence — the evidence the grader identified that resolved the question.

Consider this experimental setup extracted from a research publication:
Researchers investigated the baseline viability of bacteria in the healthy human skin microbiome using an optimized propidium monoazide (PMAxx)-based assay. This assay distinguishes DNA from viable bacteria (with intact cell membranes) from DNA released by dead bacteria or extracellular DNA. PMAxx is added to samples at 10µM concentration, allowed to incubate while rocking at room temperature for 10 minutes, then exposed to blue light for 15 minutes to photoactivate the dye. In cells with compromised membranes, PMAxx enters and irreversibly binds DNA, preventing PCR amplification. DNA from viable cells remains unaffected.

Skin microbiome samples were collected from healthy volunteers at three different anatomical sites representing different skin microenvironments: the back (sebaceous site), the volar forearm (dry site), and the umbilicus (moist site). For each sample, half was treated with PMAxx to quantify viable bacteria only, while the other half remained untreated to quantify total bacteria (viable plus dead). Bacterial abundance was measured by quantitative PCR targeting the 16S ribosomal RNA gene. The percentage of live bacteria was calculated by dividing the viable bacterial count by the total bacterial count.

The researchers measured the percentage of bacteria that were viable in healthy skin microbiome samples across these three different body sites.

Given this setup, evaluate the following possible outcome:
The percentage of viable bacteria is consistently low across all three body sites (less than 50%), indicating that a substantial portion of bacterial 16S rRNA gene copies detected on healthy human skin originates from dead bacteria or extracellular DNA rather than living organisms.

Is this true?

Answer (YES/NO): NO